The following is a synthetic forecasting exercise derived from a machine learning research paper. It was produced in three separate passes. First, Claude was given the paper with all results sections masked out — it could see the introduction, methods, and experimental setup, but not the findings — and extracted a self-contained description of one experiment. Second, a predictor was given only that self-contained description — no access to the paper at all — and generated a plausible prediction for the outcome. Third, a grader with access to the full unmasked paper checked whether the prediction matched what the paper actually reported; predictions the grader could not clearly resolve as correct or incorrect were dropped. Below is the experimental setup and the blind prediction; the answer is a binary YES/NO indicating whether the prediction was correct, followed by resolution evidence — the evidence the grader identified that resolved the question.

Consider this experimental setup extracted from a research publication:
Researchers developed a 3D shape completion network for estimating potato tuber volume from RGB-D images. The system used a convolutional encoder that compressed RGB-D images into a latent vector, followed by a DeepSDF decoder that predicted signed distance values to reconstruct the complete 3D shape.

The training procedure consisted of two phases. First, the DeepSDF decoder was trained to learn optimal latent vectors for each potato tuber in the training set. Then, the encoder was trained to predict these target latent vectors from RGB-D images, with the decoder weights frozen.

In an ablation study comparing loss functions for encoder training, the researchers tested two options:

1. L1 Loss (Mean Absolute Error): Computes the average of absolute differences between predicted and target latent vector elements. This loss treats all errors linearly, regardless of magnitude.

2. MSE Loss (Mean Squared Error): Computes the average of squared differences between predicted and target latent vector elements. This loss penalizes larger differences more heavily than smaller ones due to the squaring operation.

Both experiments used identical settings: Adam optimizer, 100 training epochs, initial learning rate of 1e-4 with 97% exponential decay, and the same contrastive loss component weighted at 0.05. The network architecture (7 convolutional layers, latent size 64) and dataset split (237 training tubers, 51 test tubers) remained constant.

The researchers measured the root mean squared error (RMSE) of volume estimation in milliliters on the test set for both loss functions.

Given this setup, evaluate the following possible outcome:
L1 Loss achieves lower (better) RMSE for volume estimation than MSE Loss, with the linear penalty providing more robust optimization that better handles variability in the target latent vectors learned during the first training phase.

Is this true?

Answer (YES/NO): NO